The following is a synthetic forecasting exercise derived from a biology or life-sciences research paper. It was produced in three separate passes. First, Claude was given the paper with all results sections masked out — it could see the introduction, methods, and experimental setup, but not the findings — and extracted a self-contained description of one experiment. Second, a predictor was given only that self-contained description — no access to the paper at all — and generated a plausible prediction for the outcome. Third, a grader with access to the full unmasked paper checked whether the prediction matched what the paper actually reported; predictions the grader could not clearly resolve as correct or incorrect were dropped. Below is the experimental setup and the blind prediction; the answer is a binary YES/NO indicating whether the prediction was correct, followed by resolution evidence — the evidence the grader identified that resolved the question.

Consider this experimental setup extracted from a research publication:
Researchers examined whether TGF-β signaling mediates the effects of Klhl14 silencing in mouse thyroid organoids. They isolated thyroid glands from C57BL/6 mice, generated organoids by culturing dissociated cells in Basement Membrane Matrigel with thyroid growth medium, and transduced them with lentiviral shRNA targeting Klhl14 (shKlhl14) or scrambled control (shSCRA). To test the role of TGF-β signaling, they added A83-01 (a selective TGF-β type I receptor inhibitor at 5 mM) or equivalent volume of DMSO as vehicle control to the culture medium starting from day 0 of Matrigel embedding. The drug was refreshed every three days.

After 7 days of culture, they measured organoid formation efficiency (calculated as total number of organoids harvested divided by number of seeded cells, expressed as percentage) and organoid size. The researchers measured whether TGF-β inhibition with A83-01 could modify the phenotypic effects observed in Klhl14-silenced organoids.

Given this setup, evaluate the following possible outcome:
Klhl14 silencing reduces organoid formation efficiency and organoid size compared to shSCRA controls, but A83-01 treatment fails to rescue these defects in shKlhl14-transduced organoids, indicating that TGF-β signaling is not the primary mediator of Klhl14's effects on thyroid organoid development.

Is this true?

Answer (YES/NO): NO